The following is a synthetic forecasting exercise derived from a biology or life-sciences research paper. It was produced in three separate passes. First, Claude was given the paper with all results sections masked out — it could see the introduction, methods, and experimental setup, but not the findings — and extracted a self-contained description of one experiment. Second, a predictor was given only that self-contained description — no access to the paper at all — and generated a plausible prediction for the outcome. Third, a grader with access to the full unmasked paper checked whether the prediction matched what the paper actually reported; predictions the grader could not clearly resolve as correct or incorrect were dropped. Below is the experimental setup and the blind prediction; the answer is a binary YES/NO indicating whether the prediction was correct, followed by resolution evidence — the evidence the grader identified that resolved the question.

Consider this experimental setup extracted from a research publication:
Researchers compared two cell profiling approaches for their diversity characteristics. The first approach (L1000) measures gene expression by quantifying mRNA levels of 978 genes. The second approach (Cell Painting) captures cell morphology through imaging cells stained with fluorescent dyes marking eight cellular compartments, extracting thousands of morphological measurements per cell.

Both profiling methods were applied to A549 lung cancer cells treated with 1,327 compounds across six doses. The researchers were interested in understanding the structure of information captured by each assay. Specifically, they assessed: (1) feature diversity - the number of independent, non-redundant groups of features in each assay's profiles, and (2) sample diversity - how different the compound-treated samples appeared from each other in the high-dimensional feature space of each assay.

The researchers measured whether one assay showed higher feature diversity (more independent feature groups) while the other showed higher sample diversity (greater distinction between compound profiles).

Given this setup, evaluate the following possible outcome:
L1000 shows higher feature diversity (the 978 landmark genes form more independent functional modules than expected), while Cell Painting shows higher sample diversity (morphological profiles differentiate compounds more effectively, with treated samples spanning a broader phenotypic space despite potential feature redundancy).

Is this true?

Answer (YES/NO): YES